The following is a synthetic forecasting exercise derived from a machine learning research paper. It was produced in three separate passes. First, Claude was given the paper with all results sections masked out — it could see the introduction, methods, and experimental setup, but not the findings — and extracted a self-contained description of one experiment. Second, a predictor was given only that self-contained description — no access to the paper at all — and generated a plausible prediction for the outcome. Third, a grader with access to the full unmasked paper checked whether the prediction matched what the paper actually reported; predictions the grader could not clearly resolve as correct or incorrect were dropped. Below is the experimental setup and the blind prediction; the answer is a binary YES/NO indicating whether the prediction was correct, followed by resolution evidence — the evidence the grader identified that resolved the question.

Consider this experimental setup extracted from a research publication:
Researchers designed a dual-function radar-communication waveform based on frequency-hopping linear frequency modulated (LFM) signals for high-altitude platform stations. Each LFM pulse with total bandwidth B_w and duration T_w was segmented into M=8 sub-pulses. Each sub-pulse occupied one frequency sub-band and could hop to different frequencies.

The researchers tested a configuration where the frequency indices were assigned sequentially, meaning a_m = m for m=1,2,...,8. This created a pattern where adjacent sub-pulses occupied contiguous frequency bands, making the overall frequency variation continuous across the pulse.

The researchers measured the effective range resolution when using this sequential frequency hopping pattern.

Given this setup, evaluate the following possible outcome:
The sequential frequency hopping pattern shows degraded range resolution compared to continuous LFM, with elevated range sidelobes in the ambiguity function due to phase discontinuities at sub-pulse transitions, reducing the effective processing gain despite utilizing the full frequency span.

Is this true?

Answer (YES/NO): NO